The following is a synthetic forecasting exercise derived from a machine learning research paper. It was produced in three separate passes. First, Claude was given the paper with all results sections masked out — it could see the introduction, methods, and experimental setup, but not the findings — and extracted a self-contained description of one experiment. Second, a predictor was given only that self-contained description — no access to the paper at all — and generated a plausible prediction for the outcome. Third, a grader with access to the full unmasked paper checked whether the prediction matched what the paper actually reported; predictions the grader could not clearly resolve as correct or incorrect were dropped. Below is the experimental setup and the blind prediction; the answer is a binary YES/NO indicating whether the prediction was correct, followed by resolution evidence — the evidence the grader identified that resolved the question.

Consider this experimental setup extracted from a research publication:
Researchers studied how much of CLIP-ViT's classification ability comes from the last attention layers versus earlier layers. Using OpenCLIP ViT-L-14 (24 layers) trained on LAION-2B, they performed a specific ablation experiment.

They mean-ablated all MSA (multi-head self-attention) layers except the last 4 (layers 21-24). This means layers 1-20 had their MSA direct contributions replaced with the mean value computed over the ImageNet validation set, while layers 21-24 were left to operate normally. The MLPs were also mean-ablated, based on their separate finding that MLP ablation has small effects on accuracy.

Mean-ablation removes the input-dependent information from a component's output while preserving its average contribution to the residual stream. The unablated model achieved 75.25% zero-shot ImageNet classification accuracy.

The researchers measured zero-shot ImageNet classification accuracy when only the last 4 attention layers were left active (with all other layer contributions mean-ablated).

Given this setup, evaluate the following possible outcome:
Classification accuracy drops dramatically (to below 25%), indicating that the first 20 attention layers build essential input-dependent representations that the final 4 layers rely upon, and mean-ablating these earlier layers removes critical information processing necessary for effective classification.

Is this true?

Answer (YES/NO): NO